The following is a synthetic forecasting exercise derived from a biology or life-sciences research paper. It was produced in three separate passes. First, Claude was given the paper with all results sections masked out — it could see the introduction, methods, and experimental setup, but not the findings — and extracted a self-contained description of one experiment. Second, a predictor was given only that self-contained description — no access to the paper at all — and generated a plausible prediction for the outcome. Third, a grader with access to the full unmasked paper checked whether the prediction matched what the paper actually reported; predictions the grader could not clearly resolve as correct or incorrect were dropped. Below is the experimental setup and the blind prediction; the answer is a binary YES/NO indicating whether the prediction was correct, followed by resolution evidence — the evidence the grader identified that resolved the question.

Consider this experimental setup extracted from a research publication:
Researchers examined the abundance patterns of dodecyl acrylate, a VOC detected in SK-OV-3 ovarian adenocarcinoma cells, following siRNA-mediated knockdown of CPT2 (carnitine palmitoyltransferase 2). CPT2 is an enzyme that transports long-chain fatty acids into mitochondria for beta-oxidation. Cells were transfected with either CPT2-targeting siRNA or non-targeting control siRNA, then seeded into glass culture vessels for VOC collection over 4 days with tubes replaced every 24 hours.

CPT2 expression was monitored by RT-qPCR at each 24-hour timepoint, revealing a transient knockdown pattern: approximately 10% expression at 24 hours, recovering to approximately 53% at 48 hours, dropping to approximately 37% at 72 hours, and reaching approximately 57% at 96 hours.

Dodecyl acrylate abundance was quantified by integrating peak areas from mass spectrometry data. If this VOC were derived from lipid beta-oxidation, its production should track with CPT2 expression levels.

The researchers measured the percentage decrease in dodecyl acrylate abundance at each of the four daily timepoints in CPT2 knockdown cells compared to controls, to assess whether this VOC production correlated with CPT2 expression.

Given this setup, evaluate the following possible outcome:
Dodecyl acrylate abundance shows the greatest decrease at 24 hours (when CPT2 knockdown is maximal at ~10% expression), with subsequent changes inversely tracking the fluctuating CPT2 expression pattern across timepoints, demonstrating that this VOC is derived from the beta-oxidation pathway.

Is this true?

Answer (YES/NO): NO